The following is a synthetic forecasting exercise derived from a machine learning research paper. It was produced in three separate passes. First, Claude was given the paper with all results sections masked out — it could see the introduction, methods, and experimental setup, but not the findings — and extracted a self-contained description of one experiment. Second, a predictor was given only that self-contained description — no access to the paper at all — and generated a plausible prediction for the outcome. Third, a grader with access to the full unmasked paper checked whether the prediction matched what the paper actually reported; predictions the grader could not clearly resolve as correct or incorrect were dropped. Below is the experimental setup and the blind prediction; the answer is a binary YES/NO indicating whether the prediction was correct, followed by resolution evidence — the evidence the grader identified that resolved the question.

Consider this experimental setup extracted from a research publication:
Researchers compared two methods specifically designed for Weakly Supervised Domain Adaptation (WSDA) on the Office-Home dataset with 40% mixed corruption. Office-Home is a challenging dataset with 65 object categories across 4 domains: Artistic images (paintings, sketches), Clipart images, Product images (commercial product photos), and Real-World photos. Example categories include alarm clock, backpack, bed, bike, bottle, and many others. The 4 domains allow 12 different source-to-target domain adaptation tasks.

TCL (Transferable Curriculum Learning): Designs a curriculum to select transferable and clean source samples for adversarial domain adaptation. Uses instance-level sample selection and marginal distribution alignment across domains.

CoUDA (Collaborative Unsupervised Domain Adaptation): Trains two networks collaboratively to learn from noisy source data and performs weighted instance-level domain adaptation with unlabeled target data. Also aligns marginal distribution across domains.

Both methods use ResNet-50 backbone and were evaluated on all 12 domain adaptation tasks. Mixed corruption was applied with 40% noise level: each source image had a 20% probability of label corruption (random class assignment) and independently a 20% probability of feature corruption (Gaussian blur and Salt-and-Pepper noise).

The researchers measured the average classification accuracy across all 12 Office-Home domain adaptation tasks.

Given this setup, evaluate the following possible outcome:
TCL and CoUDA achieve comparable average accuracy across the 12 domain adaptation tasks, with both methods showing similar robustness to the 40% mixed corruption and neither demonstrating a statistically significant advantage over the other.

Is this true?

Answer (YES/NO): NO